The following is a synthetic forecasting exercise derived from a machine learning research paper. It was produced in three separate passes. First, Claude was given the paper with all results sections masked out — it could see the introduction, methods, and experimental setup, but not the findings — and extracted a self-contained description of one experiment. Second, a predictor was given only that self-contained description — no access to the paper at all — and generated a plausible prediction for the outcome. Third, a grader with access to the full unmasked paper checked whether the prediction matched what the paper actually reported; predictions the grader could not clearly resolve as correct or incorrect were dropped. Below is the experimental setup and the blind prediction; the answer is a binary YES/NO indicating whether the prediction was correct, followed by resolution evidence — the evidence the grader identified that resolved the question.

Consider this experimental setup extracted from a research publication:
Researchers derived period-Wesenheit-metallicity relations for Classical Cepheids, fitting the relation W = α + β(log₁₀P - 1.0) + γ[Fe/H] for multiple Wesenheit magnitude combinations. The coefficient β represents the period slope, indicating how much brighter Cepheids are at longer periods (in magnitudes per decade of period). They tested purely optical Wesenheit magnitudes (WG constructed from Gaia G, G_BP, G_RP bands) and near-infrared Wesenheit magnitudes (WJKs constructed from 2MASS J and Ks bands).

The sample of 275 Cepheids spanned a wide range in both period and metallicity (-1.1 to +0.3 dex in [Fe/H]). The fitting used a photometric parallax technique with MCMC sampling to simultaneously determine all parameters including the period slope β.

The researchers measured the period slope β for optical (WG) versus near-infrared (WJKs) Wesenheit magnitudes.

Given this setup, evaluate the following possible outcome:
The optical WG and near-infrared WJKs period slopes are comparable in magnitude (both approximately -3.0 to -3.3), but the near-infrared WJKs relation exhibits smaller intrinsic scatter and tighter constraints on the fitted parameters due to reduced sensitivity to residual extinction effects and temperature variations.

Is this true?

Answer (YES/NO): YES